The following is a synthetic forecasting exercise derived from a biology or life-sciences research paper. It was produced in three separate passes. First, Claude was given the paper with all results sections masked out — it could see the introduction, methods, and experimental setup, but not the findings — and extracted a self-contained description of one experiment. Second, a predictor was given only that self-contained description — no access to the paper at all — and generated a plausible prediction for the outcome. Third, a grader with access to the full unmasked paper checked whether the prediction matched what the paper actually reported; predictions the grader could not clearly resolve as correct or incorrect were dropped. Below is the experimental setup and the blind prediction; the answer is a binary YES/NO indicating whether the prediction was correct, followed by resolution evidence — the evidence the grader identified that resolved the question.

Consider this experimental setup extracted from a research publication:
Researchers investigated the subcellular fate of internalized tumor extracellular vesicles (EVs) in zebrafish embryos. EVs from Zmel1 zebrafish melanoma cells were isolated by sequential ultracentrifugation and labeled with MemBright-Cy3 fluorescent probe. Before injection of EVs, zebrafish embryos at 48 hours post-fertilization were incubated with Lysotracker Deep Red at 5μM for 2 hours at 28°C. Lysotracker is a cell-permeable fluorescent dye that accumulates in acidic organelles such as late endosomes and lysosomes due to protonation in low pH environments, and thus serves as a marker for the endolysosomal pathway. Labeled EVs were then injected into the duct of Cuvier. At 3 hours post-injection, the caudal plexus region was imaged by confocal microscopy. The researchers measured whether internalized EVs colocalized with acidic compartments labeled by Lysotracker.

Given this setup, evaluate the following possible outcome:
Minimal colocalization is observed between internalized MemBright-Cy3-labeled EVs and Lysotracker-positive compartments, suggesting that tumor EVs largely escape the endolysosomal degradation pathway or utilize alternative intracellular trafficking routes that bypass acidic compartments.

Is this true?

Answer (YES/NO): NO